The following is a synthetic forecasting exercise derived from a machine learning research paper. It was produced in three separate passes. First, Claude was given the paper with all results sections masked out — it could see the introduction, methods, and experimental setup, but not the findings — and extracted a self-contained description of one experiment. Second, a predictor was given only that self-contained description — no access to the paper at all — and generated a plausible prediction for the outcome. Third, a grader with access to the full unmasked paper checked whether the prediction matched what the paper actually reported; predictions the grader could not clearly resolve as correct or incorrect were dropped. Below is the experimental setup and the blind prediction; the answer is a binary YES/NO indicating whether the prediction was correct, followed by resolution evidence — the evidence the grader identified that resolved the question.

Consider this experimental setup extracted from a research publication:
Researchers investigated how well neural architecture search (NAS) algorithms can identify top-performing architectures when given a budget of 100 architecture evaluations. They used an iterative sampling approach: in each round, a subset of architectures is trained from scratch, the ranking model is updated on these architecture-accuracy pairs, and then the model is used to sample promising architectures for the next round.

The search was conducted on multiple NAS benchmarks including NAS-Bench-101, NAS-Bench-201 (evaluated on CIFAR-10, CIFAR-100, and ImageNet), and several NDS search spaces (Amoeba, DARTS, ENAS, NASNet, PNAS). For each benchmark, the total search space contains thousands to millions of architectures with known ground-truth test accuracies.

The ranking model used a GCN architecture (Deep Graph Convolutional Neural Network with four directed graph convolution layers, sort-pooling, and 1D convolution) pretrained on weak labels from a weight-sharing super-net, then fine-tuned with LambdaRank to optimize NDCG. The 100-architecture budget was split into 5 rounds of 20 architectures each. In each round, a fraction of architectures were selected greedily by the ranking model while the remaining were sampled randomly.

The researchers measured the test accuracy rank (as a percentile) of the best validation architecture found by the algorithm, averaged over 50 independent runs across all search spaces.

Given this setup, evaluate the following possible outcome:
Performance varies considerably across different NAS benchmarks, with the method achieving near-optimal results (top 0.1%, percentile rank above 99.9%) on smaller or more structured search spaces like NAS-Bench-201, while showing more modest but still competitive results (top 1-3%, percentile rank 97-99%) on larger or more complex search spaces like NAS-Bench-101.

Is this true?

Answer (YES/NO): NO